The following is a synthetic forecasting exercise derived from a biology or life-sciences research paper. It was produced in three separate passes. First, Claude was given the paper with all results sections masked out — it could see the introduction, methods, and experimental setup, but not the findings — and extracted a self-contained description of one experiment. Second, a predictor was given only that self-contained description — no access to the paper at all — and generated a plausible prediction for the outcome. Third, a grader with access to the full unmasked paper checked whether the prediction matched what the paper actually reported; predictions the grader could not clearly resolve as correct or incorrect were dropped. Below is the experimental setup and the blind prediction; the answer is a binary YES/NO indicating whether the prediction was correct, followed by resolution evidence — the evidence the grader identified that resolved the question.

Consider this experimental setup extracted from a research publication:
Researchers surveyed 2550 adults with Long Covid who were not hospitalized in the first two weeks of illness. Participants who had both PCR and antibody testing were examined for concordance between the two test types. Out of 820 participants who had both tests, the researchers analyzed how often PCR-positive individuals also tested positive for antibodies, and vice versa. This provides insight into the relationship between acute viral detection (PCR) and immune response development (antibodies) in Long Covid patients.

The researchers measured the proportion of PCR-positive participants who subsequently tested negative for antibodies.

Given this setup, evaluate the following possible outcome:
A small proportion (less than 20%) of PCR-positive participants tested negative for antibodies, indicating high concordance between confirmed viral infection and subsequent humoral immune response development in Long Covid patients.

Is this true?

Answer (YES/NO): NO